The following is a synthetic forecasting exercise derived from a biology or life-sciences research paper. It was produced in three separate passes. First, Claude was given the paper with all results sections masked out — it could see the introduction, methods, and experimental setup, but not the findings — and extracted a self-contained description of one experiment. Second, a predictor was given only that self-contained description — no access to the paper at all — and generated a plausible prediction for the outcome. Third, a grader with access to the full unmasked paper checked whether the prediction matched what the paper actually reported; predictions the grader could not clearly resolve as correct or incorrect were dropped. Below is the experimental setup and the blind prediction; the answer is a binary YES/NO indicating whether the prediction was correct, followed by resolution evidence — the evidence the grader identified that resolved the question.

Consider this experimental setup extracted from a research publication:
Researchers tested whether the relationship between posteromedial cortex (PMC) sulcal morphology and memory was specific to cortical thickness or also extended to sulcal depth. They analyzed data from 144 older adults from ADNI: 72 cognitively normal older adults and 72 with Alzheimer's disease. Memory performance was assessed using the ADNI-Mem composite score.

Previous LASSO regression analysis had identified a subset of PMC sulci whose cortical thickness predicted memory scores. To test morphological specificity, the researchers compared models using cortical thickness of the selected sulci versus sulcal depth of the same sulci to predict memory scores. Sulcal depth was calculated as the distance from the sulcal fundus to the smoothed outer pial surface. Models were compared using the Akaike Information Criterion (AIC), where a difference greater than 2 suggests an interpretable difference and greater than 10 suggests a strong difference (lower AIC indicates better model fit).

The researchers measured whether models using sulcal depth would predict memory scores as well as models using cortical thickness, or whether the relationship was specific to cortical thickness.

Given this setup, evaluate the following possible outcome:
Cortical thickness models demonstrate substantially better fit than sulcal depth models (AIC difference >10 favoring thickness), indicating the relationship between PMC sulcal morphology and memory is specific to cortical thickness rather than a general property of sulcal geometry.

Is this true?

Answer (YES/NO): YES